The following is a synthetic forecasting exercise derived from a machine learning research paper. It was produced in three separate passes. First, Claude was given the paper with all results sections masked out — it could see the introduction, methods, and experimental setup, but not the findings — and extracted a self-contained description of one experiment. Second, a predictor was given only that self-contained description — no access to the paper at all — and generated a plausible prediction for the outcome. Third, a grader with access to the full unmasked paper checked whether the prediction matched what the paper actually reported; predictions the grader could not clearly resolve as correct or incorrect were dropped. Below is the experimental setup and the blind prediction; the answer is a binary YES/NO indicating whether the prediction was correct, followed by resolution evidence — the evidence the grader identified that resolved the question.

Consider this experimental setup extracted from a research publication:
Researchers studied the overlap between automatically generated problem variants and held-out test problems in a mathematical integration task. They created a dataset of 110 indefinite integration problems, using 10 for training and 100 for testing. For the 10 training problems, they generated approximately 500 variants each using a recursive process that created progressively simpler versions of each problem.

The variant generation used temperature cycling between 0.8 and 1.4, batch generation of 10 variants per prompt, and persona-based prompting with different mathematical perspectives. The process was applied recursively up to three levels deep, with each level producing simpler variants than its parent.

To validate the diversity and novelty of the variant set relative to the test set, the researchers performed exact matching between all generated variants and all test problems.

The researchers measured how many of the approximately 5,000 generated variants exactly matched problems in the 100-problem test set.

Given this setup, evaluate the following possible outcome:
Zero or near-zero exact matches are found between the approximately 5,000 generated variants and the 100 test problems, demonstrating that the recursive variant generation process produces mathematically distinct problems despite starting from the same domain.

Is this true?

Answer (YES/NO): YES